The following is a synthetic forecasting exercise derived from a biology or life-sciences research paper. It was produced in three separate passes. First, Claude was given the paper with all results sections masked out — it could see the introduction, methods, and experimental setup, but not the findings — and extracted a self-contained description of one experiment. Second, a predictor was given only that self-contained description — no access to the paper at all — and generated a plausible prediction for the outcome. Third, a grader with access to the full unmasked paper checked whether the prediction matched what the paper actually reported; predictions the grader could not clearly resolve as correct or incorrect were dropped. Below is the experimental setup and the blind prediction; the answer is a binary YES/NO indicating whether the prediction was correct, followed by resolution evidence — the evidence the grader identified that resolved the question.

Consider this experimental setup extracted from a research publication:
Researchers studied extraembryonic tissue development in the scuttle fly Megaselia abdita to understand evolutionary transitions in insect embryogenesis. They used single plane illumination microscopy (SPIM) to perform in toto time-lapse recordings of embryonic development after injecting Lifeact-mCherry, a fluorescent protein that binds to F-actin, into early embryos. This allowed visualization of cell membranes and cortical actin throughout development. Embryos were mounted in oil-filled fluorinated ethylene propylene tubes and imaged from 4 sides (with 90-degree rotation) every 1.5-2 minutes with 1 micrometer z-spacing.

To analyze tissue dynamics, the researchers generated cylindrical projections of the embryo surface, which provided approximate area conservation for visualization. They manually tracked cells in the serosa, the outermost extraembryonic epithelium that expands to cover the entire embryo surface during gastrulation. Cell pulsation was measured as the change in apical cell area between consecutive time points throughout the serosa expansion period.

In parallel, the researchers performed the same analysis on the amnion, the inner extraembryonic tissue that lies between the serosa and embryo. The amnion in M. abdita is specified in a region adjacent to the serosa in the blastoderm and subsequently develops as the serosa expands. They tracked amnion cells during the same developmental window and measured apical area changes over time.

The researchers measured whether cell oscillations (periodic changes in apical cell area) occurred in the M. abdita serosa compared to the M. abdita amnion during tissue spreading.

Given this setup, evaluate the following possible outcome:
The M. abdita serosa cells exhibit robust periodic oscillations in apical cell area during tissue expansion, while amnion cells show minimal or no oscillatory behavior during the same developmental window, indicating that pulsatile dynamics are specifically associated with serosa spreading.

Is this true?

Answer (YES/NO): YES